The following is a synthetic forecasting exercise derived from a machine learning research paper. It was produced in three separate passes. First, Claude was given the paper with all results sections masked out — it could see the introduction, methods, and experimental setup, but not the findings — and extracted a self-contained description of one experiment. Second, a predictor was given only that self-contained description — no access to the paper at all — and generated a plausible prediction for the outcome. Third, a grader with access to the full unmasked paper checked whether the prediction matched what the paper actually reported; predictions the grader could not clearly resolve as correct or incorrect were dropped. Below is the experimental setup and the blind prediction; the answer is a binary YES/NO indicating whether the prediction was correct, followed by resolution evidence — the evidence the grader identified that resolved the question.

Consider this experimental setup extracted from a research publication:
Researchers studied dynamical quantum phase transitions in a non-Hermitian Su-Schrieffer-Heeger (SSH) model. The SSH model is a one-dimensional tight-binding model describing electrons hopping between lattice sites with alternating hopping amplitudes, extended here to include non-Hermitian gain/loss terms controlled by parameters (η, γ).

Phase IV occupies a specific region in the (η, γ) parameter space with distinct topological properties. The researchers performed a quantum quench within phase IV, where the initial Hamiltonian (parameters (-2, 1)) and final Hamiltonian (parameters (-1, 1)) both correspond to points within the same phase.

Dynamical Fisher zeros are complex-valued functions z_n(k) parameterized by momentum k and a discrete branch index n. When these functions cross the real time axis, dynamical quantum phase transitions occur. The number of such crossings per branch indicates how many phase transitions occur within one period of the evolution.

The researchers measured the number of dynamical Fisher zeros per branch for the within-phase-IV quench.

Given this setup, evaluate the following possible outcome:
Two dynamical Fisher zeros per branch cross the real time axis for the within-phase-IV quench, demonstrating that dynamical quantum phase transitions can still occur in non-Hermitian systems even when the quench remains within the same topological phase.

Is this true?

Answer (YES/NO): NO